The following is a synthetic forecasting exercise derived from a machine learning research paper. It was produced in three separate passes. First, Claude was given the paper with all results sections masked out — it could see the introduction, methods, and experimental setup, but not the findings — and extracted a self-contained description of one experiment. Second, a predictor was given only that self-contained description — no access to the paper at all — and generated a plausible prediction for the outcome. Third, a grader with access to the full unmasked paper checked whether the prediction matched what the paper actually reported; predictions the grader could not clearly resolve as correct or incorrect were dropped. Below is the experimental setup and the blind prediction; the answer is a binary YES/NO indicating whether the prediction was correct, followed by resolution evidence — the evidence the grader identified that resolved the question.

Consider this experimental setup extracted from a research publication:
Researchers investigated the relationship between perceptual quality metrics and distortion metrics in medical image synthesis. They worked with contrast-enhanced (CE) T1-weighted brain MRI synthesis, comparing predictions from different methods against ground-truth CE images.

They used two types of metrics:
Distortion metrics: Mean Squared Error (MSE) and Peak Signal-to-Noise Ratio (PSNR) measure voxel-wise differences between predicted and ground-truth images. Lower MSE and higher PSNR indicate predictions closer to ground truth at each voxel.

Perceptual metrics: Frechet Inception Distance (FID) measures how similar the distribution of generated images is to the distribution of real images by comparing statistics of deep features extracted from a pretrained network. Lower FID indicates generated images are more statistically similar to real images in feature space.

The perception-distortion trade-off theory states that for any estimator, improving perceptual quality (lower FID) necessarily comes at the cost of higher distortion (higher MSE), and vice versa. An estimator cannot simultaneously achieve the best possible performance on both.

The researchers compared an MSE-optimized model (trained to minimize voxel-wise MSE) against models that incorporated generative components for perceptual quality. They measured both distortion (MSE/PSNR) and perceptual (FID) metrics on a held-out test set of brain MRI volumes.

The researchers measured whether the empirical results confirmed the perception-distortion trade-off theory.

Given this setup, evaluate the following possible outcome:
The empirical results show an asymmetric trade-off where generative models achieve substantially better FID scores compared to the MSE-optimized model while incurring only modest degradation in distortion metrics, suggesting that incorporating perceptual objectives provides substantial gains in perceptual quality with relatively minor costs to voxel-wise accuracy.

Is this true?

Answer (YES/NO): NO